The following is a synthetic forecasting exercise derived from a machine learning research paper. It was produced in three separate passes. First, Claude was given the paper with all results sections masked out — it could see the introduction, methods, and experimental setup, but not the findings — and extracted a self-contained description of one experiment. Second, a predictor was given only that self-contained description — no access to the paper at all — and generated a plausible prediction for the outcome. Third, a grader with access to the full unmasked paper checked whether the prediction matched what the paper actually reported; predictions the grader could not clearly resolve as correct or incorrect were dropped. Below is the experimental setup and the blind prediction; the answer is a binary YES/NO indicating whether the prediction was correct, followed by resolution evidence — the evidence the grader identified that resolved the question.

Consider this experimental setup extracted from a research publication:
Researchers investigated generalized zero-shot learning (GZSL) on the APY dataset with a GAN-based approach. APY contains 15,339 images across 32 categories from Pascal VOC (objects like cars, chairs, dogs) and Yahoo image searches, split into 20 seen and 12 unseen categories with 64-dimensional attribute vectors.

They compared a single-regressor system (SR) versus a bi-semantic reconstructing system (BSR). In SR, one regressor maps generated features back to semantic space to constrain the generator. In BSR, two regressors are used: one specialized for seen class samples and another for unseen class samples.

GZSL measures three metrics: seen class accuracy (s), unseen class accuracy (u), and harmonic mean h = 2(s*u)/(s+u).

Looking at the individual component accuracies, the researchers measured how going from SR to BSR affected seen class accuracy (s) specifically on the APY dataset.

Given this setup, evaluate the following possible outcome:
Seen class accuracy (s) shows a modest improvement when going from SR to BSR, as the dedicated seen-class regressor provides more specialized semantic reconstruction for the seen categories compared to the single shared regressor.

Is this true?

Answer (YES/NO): NO